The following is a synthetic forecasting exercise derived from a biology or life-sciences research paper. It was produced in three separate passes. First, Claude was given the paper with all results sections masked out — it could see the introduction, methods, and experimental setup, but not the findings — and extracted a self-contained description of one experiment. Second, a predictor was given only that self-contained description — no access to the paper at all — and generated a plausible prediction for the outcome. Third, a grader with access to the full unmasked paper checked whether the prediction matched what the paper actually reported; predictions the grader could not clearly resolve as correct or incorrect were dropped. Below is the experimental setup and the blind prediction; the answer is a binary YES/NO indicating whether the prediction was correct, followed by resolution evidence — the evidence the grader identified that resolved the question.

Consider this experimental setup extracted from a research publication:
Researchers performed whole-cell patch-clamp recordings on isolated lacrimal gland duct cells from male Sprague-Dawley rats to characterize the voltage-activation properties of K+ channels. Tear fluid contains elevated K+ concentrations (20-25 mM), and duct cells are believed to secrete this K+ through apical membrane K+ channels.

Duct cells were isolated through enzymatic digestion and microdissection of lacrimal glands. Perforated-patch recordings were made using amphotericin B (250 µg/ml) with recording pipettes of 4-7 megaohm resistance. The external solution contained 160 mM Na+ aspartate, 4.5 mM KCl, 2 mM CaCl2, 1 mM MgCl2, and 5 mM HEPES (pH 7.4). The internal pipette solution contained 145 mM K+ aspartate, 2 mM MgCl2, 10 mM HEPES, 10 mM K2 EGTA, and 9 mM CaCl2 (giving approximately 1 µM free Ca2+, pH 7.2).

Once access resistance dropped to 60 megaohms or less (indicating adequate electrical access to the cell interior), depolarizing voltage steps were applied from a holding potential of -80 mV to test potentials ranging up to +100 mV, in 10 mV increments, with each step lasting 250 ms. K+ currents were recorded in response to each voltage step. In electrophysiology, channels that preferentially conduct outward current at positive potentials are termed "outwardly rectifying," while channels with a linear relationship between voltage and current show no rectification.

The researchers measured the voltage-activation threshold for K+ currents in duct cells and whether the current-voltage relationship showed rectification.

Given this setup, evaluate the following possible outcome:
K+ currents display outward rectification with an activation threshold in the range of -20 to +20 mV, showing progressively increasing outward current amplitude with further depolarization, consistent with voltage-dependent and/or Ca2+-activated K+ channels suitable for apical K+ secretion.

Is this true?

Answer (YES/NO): YES